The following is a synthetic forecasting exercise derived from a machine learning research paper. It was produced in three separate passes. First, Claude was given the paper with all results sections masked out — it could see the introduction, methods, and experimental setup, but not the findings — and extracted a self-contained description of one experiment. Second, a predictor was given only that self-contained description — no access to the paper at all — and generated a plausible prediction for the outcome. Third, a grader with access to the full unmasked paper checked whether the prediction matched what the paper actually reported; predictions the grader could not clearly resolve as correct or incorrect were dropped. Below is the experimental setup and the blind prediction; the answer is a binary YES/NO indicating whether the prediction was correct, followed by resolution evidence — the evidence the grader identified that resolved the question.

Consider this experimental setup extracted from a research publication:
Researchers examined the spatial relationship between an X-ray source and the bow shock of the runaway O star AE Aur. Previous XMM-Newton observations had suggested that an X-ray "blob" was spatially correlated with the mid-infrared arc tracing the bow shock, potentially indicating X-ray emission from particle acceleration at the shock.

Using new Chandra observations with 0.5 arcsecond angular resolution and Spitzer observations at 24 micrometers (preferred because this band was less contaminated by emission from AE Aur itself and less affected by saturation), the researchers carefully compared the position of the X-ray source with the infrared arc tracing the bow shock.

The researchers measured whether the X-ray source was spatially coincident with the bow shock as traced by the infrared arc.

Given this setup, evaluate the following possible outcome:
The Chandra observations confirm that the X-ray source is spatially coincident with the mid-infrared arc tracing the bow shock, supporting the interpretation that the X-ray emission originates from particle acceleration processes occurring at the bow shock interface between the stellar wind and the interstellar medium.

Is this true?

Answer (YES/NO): NO